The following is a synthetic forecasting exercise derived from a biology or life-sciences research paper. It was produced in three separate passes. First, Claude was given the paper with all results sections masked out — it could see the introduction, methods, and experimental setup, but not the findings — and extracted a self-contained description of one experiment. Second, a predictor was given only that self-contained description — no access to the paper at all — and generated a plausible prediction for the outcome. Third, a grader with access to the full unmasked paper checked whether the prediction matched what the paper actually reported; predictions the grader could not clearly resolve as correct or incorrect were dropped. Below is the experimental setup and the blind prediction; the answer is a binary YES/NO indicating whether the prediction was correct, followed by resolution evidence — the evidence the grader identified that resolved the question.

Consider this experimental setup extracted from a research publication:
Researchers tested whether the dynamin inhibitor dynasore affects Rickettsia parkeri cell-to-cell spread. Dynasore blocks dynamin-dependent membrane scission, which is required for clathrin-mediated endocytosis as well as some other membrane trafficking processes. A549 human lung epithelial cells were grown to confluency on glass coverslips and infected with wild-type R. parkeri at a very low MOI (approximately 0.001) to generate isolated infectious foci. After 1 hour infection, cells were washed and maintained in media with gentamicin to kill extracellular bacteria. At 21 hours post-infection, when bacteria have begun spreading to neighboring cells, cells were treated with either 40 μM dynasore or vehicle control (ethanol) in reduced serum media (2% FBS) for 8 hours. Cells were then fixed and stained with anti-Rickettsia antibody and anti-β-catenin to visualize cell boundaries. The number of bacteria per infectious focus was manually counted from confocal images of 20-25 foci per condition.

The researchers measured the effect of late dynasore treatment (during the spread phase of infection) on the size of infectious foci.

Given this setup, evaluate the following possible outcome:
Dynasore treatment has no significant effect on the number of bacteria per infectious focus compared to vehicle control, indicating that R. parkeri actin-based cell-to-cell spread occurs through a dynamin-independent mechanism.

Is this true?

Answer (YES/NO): NO